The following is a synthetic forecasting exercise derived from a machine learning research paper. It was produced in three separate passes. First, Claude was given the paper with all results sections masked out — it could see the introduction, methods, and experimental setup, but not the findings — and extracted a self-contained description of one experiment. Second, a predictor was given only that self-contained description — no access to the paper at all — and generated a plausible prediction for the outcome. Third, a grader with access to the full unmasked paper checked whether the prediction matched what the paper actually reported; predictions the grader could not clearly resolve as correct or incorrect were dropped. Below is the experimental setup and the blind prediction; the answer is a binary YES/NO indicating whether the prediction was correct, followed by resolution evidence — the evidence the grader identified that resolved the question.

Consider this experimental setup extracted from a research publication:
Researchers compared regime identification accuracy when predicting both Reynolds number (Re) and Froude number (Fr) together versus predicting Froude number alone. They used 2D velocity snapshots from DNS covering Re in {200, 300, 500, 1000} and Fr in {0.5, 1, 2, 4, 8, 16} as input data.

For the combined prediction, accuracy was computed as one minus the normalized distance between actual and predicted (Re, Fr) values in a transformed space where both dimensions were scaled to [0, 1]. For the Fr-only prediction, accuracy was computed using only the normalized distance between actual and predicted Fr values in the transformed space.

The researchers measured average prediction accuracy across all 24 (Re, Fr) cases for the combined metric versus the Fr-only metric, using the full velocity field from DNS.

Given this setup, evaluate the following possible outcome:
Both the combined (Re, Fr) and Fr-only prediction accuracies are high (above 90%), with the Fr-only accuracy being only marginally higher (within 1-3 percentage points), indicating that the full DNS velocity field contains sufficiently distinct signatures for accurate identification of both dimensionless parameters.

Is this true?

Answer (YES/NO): NO